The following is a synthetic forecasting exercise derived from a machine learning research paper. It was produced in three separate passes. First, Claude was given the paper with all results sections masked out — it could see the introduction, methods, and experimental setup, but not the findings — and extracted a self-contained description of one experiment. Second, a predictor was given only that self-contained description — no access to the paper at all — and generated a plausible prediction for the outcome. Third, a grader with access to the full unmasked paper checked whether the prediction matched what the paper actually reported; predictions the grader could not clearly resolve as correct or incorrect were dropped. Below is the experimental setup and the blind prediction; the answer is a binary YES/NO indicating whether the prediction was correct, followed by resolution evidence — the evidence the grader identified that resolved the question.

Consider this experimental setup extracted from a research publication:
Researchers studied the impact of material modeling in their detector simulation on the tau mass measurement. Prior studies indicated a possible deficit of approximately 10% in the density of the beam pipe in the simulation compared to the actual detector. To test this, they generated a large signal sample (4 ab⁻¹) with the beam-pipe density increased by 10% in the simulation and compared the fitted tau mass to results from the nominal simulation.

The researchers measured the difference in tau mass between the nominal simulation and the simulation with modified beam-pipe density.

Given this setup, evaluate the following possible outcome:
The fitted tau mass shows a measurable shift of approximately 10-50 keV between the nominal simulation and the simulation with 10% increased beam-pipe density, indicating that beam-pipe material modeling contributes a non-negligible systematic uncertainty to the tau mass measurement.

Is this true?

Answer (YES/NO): NO